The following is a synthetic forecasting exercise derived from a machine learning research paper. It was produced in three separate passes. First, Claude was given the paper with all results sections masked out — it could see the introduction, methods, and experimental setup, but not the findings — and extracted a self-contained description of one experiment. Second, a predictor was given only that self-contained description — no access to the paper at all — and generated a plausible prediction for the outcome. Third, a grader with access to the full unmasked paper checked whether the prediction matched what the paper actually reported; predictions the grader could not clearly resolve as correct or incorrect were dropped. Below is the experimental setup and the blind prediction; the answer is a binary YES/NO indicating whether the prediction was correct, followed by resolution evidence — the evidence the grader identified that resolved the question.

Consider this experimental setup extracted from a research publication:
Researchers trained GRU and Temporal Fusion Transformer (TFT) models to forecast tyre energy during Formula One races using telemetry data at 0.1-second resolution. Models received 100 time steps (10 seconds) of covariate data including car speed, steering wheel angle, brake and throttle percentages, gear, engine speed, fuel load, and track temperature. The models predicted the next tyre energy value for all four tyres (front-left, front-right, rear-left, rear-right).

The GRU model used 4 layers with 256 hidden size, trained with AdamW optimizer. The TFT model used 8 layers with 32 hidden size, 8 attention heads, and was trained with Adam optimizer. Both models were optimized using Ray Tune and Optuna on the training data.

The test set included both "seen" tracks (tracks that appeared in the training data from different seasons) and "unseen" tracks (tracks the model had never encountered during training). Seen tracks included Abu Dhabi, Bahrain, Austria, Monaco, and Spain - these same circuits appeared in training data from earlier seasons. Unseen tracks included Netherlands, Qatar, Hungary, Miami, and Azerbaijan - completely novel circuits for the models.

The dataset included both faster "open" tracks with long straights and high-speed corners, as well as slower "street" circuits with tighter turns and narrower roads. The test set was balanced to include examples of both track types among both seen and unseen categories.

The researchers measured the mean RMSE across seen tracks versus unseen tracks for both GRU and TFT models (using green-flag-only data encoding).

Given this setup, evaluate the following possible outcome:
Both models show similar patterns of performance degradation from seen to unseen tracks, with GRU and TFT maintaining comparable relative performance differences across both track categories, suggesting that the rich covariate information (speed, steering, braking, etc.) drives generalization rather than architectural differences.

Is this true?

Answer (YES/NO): NO